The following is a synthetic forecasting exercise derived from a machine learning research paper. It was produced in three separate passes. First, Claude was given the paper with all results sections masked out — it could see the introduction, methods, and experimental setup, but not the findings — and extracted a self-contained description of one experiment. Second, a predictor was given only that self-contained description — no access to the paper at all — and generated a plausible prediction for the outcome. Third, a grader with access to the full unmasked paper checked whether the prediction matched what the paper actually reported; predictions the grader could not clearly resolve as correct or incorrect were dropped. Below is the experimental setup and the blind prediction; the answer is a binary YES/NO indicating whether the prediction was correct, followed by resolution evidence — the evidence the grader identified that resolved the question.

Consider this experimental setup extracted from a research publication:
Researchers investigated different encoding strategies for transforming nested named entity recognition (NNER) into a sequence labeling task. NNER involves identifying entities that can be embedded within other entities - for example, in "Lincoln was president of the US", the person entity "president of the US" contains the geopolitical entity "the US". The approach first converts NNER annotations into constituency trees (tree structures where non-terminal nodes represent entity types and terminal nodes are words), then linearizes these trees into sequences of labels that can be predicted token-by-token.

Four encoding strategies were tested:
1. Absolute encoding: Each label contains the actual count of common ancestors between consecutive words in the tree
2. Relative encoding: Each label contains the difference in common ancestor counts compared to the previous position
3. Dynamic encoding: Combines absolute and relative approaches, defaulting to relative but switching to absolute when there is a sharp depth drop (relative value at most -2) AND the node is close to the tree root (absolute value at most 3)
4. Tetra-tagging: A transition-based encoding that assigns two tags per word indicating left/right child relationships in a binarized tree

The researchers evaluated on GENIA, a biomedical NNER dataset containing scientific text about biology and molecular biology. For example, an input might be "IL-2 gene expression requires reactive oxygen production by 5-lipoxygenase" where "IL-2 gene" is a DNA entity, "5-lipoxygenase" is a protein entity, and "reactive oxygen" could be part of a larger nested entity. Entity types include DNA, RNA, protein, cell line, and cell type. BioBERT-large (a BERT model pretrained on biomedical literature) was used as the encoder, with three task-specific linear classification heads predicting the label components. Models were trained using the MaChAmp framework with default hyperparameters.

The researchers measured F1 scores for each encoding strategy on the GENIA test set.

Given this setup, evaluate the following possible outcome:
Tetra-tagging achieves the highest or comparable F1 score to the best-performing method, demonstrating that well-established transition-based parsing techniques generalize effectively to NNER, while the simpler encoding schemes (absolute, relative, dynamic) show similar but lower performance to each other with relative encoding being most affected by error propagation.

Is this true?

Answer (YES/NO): NO